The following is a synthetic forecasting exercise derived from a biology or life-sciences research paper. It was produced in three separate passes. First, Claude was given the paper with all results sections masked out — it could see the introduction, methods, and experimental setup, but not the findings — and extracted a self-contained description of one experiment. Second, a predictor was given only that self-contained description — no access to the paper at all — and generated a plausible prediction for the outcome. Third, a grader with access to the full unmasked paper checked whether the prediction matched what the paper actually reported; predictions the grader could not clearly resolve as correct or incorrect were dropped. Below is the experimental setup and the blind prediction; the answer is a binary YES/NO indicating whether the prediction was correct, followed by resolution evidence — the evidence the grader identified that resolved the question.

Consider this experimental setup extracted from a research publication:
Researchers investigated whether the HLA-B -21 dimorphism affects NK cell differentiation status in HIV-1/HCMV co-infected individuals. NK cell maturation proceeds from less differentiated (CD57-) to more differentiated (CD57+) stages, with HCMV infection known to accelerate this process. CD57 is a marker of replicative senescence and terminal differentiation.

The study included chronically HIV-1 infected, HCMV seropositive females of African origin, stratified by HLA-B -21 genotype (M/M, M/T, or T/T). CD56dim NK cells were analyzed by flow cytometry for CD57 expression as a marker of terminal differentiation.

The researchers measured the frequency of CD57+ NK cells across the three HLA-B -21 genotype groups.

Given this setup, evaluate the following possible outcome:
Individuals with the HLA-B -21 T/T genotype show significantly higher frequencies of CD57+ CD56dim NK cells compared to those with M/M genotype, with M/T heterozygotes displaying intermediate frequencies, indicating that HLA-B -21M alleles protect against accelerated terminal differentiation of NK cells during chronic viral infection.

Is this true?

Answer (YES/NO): NO